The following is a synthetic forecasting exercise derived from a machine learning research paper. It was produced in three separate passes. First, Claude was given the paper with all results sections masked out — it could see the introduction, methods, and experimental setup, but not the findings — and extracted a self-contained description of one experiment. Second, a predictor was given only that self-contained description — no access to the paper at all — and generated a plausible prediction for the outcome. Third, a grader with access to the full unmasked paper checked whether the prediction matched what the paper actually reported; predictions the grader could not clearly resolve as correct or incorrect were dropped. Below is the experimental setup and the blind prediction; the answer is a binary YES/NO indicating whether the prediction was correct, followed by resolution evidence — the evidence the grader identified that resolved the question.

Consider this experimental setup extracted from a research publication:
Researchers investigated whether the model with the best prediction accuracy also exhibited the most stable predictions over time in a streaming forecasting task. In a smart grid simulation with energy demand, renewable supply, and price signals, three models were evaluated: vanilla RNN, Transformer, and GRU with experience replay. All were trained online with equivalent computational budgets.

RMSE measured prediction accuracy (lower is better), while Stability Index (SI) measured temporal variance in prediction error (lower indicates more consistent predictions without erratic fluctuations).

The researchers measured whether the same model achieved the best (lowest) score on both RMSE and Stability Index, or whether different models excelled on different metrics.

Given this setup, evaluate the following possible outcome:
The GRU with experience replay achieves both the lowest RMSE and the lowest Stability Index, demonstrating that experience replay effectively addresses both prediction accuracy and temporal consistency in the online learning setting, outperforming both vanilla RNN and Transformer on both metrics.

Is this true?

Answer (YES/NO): NO